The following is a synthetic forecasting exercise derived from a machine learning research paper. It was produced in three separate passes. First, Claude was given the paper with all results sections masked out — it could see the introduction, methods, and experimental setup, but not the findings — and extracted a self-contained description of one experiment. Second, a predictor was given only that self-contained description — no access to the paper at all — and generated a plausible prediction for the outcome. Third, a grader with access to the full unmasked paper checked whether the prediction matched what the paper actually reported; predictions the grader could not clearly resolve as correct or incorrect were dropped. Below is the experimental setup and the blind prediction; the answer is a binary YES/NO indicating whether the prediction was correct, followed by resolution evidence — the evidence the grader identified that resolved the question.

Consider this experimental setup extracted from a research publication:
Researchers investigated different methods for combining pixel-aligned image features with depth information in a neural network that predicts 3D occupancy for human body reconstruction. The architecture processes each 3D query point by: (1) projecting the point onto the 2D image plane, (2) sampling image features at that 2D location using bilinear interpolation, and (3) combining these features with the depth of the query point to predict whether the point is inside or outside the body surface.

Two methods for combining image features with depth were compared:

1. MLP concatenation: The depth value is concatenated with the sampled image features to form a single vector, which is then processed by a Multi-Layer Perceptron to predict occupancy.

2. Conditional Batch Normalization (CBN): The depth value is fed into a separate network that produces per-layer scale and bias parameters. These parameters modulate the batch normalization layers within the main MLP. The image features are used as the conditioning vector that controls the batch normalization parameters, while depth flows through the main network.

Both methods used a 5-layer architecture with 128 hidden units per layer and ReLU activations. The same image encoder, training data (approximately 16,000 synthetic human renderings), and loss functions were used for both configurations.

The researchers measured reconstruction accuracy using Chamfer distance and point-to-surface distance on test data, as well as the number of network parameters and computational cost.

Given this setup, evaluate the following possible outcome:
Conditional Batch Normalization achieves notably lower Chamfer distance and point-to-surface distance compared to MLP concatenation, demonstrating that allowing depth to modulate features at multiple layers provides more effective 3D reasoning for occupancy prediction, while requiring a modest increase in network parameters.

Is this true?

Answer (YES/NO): NO